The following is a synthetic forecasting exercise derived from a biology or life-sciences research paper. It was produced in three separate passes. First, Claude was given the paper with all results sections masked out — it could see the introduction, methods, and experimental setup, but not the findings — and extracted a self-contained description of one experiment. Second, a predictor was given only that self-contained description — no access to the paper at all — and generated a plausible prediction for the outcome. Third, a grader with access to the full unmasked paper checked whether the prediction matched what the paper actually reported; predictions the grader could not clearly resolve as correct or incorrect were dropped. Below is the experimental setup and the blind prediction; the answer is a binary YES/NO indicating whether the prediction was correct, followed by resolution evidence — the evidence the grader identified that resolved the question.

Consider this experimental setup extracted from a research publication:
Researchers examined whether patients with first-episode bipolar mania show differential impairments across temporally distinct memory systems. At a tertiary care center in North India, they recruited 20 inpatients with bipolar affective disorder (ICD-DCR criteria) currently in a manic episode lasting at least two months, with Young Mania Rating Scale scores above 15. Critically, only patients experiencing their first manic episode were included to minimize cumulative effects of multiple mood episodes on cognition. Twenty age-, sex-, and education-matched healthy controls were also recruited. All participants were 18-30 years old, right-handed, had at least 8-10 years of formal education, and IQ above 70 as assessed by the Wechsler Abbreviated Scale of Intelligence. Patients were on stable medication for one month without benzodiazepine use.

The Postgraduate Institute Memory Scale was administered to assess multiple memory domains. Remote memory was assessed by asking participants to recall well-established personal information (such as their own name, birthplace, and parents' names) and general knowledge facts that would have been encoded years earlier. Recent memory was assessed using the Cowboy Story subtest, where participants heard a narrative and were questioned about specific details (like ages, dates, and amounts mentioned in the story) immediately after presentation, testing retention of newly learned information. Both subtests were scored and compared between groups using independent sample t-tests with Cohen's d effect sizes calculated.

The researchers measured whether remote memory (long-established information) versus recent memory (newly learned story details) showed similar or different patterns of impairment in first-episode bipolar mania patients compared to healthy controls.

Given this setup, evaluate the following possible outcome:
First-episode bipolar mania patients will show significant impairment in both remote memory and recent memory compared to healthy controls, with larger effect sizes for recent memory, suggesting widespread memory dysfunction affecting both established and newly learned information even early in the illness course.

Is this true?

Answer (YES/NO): NO